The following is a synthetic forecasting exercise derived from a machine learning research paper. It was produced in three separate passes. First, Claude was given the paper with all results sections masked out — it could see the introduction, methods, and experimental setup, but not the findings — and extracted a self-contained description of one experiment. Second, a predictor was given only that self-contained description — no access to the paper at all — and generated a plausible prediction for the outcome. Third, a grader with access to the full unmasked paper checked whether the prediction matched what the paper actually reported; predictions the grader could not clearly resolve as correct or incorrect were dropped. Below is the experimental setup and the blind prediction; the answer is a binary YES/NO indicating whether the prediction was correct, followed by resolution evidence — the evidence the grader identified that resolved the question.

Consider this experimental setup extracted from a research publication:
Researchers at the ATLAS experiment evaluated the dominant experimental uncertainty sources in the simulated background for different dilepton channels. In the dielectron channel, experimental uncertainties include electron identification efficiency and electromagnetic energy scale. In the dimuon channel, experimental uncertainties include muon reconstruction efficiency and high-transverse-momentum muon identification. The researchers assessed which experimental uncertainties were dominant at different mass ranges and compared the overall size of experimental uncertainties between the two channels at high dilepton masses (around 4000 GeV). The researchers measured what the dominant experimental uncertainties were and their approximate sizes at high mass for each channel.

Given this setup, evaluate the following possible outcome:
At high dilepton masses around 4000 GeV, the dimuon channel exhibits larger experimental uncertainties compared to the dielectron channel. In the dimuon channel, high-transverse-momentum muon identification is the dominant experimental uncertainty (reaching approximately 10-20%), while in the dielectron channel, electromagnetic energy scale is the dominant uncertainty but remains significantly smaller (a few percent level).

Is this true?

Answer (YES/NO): NO